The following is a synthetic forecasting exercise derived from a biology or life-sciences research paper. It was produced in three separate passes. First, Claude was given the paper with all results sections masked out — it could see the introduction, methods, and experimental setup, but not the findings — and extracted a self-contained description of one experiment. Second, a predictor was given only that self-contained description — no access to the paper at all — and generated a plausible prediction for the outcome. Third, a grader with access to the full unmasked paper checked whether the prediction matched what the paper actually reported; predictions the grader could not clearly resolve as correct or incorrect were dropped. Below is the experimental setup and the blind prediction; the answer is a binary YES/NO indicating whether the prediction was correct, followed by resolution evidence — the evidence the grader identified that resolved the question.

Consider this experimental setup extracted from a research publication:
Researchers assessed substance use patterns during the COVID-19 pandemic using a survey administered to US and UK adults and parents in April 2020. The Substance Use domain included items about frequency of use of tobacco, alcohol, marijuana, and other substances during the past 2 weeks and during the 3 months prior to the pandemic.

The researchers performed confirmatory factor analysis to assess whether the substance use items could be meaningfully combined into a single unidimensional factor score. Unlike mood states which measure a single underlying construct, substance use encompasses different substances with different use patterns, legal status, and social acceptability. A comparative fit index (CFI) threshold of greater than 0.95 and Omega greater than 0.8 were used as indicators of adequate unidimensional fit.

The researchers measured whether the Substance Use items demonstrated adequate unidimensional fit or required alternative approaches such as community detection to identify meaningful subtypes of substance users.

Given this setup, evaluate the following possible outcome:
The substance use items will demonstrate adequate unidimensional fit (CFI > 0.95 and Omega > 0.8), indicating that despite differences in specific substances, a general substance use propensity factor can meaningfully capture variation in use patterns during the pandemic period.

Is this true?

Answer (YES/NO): NO